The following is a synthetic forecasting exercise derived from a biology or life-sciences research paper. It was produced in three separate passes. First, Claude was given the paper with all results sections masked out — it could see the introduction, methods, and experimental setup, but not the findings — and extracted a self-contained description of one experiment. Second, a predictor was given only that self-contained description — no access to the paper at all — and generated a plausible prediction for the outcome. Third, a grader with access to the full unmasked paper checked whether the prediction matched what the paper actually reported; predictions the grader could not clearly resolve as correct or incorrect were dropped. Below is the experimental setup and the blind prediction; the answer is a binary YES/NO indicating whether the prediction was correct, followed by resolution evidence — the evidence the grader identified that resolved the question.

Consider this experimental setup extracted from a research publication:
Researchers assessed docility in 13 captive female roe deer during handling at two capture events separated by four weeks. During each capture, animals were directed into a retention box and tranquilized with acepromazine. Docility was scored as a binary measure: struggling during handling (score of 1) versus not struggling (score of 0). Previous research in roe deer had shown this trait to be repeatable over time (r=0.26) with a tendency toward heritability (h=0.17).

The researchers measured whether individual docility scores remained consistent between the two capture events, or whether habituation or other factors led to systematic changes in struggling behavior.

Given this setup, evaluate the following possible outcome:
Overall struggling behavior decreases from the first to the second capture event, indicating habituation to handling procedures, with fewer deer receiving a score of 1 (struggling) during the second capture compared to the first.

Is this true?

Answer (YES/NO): NO